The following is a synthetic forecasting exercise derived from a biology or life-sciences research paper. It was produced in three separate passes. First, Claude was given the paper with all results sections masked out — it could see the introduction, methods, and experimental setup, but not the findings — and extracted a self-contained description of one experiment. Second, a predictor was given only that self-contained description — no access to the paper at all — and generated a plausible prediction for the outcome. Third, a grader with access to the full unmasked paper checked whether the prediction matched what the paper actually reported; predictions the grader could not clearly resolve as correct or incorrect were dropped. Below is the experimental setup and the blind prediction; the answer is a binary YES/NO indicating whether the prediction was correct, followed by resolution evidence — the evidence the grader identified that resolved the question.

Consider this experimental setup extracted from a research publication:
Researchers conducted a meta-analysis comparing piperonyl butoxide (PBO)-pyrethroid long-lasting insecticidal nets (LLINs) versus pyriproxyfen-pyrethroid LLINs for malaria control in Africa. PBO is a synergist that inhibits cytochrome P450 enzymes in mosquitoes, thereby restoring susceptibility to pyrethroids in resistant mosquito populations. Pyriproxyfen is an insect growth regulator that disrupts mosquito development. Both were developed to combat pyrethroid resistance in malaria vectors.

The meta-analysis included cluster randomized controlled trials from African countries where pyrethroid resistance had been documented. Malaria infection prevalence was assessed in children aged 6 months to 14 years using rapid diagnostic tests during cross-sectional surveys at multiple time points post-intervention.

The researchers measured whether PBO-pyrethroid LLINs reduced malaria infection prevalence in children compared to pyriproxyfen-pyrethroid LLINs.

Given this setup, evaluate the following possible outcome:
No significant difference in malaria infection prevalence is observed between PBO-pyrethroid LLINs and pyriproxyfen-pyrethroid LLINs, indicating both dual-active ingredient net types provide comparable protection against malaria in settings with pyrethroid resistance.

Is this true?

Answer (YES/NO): YES